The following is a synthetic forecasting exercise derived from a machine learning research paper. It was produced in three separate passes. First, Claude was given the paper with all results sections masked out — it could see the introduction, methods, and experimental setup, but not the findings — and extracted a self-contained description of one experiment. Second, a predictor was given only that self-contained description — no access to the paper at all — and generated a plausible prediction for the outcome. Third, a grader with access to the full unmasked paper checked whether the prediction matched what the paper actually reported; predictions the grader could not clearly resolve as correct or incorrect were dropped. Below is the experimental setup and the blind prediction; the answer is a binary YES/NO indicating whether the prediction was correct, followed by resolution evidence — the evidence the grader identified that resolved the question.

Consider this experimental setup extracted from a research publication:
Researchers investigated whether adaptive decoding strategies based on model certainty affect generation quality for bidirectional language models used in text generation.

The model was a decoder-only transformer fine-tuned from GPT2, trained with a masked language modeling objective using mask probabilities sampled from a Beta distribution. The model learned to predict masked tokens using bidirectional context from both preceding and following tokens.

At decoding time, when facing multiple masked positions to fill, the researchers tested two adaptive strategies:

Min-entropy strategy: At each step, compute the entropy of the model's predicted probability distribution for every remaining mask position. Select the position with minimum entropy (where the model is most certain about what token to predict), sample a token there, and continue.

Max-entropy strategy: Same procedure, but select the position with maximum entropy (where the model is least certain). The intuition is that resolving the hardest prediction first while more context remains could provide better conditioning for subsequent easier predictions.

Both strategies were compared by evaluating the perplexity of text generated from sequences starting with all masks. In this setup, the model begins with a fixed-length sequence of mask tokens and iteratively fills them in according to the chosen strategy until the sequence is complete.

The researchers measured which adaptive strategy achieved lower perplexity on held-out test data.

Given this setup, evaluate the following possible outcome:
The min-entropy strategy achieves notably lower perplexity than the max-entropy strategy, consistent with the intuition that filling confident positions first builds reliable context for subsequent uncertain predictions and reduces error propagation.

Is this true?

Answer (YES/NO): YES